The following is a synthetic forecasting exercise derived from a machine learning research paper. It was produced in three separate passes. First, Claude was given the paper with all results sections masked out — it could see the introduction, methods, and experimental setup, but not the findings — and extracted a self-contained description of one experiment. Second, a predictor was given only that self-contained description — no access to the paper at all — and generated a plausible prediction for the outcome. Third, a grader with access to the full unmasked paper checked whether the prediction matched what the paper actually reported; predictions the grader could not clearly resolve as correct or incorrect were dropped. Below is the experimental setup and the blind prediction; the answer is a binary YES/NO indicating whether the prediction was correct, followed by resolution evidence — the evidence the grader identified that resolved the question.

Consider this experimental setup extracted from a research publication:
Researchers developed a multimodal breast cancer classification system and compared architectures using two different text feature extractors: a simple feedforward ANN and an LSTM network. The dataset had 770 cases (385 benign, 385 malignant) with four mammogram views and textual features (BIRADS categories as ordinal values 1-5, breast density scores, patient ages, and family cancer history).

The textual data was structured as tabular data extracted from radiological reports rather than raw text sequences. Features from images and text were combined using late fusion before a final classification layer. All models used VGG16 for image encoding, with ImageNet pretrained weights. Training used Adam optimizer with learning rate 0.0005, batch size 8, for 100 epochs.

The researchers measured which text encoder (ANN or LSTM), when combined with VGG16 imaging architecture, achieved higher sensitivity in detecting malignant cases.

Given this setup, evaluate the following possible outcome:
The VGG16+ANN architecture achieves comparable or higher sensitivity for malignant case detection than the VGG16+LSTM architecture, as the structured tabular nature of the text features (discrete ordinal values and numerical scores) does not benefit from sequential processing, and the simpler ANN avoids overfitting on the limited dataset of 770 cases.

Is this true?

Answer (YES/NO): NO